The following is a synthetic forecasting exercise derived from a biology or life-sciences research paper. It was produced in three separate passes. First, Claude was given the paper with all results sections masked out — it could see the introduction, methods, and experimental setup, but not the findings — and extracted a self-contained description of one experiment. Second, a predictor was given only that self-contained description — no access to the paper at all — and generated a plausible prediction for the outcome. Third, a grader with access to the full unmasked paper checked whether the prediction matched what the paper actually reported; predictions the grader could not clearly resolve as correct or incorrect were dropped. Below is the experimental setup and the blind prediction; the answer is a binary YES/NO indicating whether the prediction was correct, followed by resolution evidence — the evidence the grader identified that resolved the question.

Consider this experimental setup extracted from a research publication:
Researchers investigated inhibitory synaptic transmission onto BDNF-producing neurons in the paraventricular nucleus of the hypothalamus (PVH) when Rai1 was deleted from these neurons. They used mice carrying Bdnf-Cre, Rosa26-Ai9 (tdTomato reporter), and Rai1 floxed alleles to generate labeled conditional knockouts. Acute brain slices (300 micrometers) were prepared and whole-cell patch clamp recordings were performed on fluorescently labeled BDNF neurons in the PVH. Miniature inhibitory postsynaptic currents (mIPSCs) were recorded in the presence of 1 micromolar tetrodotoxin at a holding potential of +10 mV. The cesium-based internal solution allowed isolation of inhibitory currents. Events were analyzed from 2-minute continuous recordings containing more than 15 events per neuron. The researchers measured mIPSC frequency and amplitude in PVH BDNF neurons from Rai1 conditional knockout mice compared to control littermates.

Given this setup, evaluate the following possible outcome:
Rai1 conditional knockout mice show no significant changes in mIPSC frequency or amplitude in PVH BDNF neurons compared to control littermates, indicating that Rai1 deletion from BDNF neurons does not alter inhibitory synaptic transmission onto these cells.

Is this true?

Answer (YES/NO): YES